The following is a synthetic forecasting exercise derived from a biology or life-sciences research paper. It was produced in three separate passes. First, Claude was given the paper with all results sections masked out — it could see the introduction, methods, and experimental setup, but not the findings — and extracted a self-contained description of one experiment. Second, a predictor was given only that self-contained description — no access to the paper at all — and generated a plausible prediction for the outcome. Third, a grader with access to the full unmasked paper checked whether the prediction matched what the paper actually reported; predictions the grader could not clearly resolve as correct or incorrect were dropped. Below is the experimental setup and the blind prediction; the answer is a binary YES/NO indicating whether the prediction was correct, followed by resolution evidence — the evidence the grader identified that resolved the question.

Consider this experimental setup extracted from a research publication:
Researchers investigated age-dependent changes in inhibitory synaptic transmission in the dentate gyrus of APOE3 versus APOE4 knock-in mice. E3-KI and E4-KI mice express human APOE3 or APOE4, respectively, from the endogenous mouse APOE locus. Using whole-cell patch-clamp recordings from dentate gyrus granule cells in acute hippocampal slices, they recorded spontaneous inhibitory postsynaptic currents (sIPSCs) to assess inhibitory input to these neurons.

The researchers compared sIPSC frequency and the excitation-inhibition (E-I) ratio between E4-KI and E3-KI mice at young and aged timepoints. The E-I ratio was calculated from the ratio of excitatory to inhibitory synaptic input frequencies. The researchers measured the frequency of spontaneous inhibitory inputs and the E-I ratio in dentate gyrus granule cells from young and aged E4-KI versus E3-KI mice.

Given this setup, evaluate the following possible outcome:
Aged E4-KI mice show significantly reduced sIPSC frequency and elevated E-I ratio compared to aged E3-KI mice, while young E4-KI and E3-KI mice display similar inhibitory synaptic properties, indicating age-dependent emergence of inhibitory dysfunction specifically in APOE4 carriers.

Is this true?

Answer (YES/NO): YES